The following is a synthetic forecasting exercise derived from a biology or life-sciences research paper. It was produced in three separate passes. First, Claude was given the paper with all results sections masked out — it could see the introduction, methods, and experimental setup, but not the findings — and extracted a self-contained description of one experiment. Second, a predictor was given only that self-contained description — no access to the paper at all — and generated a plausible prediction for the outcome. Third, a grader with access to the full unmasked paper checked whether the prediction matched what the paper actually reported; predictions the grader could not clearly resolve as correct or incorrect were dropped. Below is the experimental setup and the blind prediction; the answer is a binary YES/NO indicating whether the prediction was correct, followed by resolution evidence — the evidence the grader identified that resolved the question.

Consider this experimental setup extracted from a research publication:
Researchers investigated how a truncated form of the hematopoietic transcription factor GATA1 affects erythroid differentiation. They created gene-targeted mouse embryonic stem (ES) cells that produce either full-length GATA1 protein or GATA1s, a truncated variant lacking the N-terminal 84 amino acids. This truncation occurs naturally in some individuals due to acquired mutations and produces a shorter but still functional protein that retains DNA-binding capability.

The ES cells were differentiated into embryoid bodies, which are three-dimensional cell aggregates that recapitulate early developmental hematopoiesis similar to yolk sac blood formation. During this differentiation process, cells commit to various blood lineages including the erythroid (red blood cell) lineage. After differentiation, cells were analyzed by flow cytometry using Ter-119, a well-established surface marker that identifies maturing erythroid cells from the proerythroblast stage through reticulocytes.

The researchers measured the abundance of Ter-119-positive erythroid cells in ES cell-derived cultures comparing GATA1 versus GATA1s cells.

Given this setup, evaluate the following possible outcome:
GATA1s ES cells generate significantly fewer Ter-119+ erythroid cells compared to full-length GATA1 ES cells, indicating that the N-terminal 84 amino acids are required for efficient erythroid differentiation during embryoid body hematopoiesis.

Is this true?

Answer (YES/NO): YES